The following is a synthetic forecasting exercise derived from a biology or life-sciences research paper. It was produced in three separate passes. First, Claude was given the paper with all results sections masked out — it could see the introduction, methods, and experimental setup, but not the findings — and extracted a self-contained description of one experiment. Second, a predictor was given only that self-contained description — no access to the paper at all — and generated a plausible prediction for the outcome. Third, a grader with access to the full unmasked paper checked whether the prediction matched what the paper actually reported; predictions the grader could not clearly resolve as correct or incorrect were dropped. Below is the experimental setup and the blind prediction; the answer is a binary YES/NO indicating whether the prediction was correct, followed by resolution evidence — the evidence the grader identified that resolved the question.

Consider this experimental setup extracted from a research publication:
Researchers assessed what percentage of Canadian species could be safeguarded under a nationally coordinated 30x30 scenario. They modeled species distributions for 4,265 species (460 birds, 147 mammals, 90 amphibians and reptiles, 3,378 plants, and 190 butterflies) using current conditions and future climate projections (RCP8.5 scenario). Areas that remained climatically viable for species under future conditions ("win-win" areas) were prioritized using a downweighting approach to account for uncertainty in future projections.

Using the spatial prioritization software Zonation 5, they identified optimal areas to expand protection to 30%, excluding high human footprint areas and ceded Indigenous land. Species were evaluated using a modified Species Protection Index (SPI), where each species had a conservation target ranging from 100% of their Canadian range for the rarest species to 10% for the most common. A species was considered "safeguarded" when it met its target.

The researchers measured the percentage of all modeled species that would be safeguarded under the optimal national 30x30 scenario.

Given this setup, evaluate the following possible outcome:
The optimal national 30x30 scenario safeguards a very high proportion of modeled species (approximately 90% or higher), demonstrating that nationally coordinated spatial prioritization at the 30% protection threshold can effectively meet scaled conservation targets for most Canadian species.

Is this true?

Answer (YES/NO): NO